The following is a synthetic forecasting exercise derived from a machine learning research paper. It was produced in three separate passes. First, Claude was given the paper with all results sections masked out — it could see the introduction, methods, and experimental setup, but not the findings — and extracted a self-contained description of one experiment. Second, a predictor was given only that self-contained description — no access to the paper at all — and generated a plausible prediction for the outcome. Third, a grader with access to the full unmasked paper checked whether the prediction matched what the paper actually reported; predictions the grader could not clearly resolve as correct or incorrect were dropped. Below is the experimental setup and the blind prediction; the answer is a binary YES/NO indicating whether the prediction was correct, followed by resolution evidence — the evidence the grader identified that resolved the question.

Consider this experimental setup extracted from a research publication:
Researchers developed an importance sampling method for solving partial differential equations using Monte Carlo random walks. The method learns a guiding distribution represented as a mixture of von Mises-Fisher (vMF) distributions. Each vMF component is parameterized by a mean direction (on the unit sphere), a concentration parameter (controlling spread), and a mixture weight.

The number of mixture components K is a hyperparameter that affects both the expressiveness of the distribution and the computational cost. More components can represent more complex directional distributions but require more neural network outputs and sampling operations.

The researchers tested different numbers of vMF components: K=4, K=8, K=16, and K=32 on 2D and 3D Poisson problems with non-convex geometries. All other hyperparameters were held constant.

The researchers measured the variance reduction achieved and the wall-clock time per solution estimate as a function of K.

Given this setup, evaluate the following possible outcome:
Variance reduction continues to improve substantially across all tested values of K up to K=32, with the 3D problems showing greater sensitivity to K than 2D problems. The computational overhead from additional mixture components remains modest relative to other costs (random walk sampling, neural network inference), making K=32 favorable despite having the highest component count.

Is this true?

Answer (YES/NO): NO